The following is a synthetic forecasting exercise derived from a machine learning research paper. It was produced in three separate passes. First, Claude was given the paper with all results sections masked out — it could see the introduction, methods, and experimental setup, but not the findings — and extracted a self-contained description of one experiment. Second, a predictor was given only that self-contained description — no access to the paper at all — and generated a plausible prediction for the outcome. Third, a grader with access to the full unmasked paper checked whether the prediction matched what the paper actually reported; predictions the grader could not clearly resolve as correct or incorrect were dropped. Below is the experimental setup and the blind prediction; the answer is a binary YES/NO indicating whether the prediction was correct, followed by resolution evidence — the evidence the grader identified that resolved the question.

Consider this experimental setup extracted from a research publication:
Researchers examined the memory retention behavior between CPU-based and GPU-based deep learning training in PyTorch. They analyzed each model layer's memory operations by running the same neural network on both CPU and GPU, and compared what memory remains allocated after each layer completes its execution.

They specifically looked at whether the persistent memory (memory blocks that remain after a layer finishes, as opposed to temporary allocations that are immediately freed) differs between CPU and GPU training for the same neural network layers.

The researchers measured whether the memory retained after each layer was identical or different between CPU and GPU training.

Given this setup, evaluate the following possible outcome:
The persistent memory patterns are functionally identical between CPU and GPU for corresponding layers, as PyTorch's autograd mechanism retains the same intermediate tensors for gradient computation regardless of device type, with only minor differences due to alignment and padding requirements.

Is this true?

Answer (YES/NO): NO